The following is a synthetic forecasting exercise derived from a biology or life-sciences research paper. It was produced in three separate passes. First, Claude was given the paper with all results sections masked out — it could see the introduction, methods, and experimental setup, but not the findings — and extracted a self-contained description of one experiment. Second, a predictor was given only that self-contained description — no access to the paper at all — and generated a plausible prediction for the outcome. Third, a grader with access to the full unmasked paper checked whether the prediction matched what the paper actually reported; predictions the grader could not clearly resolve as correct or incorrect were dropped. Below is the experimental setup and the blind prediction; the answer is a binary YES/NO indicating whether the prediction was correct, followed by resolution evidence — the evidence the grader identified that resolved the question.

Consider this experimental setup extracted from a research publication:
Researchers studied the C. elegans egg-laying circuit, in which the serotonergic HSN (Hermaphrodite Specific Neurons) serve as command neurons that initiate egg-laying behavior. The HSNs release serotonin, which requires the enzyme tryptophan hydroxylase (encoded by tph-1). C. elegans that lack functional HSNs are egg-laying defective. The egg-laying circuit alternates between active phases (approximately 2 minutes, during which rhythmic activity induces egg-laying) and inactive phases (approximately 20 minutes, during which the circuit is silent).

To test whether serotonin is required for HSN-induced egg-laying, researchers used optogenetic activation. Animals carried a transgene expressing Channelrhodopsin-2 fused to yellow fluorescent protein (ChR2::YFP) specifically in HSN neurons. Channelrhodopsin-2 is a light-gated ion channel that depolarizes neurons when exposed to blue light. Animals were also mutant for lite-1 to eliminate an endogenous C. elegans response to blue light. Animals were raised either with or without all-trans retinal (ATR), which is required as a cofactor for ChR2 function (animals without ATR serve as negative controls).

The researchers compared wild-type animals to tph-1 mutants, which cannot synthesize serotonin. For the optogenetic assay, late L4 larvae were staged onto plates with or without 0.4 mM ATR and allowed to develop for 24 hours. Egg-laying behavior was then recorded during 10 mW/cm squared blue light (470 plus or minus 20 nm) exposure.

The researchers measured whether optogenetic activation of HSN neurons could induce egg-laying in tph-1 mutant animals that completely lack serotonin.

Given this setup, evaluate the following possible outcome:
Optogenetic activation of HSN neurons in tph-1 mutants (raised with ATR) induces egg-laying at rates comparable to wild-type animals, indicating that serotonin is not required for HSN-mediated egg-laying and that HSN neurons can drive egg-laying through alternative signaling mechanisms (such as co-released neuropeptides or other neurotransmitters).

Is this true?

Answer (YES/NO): YES